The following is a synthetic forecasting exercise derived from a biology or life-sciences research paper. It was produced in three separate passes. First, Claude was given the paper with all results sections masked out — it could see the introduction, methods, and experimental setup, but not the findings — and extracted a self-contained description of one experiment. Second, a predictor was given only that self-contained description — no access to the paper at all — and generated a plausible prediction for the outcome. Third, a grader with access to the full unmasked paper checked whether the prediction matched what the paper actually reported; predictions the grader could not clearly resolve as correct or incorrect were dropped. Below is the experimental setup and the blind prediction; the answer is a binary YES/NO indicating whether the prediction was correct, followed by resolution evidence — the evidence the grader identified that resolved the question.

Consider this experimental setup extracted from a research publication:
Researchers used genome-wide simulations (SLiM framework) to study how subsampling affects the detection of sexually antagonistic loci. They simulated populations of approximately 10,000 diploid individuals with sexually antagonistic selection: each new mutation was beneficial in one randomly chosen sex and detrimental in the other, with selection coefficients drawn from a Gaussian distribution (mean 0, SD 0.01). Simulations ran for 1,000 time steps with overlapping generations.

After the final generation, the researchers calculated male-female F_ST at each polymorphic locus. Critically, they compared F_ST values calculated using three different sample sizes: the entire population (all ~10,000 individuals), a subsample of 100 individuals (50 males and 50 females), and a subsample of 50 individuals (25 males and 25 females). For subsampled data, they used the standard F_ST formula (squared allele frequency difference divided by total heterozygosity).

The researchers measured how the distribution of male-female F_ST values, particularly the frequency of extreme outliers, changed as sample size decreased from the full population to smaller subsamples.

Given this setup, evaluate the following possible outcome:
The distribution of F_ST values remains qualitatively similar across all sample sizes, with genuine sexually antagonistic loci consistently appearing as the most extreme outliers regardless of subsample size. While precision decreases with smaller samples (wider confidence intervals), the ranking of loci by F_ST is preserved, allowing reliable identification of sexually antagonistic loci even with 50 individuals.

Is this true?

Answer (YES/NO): NO